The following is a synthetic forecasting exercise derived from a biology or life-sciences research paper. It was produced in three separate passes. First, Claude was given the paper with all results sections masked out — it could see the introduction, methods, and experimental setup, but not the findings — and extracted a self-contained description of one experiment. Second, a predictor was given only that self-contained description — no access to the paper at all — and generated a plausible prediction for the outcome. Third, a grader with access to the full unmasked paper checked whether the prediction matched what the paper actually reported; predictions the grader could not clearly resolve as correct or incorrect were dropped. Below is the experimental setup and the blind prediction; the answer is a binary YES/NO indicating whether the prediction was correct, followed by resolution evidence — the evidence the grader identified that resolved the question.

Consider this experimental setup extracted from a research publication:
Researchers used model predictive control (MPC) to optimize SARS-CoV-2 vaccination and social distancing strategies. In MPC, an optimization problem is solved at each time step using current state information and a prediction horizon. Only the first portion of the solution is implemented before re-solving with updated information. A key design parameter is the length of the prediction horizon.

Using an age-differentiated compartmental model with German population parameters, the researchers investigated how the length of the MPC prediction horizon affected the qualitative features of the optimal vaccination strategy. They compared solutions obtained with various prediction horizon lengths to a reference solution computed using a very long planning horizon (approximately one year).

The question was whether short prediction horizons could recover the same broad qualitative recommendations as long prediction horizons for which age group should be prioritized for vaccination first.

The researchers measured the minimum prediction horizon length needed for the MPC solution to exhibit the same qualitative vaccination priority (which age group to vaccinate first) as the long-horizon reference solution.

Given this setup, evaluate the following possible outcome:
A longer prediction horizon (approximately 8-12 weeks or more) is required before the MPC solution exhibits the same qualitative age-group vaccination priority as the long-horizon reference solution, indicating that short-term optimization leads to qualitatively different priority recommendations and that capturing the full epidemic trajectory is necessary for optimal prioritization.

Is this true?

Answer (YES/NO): YES